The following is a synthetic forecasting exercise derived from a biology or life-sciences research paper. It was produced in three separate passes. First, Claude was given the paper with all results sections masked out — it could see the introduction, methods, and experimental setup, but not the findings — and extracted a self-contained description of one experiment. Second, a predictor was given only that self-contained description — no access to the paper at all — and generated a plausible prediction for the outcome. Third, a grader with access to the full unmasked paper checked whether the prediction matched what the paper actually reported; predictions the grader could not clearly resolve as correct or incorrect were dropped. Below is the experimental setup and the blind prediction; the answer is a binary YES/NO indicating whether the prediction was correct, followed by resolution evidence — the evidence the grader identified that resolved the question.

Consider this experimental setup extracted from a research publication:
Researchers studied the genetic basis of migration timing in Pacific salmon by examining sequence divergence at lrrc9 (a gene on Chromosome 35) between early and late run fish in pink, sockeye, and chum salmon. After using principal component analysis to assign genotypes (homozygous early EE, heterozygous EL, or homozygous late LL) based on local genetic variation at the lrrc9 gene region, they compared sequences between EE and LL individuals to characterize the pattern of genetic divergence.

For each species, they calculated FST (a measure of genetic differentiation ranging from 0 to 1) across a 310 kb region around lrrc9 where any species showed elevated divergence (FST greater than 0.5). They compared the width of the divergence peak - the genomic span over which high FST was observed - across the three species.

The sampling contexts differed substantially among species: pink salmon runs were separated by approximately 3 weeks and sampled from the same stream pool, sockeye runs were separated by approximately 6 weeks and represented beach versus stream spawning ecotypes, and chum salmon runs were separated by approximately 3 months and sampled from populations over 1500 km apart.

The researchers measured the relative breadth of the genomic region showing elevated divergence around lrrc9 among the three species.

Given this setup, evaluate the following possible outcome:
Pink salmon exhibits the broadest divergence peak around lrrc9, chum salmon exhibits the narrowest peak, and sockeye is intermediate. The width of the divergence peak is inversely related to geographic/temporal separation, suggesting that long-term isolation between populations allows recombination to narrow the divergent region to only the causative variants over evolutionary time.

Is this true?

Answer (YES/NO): NO